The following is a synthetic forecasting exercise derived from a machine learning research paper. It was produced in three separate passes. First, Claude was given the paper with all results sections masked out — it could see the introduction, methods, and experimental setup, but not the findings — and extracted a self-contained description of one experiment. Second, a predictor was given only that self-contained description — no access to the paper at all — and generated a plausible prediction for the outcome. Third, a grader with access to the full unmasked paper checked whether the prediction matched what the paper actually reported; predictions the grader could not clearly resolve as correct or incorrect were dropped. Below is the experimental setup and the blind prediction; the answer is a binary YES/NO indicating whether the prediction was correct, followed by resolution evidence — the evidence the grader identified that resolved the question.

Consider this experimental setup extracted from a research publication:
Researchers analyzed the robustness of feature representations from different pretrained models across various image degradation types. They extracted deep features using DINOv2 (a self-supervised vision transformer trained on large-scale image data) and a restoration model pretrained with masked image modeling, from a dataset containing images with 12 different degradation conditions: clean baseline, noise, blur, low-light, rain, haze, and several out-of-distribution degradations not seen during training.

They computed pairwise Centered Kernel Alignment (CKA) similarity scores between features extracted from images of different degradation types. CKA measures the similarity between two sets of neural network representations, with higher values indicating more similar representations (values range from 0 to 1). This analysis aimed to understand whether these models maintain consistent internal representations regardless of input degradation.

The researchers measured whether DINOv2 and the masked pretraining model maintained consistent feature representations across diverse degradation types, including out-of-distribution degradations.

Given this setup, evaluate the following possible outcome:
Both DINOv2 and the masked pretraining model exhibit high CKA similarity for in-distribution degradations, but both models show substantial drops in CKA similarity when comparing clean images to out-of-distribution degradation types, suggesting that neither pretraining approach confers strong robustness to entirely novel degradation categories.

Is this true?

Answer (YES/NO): NO